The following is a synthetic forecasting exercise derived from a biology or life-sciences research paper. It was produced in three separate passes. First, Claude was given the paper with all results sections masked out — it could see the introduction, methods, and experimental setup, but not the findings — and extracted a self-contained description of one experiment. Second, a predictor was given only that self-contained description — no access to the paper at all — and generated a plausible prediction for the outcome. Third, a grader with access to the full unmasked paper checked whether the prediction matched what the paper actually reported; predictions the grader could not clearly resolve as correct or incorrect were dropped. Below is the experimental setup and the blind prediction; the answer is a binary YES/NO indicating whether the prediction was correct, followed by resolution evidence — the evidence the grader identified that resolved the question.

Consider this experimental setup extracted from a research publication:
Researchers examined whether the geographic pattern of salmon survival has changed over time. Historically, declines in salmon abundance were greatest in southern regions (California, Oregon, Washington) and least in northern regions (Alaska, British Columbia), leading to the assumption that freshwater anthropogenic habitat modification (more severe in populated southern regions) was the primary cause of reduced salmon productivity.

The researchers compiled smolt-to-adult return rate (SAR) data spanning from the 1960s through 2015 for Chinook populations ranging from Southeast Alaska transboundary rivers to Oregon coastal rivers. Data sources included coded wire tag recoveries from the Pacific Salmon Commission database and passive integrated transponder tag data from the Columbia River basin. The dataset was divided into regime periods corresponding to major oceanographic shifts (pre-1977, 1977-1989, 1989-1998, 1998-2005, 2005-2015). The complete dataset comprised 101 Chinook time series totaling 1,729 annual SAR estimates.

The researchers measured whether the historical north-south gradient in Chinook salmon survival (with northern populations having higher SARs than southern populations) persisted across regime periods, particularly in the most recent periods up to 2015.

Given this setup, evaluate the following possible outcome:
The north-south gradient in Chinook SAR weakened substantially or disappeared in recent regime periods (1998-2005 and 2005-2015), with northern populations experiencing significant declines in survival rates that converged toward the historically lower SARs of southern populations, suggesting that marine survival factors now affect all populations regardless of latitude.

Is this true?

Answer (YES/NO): YES